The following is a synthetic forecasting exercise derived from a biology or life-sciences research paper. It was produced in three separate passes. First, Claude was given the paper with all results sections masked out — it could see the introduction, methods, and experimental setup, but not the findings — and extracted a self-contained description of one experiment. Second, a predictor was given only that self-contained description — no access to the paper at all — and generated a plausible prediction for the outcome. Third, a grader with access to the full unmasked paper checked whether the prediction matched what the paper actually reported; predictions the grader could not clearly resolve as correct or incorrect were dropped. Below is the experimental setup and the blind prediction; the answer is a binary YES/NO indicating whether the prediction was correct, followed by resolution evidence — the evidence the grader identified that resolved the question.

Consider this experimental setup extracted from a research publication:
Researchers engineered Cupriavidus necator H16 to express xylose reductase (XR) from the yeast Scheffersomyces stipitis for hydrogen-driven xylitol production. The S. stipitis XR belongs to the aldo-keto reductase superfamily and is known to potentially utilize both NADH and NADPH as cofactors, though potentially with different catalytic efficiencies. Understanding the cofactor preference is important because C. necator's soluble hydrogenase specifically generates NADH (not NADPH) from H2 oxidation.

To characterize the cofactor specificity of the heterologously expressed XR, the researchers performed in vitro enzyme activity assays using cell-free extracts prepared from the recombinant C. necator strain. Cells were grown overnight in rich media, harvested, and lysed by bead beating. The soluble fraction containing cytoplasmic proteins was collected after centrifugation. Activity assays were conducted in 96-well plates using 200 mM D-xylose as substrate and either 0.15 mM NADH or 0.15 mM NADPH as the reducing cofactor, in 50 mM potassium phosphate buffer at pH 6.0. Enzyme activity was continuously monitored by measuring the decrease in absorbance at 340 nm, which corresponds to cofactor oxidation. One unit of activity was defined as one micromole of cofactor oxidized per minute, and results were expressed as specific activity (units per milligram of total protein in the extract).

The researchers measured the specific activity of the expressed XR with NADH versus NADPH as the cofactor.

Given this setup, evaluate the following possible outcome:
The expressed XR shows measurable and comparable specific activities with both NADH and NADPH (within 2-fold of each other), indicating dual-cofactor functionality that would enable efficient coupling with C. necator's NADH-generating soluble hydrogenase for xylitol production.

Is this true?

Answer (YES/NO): NO